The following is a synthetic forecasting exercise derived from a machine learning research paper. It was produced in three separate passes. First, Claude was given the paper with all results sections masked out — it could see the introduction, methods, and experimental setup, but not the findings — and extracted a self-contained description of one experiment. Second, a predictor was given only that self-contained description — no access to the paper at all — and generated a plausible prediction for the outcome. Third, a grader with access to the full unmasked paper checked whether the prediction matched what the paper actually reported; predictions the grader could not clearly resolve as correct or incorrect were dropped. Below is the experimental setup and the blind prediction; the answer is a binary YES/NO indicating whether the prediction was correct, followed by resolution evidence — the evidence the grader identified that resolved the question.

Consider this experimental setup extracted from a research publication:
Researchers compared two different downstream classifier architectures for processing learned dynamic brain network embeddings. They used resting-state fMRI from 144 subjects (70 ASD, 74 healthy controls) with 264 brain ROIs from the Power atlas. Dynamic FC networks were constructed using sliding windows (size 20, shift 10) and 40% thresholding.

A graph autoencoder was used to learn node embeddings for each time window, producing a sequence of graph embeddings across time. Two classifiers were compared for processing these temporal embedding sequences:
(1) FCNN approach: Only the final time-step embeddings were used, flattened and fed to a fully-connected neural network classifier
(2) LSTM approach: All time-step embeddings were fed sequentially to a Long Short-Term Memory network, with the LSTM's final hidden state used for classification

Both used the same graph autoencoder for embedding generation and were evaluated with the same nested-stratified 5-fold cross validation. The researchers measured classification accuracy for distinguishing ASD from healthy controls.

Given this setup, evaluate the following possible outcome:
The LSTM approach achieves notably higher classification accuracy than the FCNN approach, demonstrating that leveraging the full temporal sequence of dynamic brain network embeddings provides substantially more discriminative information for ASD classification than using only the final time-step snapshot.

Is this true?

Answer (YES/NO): NO